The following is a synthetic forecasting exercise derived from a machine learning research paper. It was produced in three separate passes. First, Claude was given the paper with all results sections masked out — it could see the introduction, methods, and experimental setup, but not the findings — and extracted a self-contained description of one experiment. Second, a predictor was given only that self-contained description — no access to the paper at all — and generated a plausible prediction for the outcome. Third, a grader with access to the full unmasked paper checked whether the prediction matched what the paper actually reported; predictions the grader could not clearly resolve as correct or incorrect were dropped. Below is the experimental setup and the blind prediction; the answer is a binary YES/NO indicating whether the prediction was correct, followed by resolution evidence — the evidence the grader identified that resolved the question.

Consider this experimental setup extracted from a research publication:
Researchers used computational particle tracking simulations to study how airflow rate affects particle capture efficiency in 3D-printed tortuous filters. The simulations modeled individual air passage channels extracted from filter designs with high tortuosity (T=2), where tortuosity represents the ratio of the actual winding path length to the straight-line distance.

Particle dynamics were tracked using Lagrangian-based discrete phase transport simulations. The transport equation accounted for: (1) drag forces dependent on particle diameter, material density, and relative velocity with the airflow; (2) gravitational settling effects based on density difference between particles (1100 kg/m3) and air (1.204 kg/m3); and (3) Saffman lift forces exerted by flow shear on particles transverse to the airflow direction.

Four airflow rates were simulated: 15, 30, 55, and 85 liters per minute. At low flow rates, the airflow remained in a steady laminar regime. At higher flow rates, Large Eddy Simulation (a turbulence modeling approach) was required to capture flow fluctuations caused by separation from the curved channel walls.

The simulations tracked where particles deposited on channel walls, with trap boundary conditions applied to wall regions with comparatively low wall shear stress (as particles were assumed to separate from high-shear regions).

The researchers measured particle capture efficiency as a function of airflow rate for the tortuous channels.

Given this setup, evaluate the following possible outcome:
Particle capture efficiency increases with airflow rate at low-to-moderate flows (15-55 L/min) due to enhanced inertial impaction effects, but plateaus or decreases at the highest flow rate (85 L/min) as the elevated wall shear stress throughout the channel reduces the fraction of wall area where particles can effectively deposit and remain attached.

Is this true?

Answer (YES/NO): NO